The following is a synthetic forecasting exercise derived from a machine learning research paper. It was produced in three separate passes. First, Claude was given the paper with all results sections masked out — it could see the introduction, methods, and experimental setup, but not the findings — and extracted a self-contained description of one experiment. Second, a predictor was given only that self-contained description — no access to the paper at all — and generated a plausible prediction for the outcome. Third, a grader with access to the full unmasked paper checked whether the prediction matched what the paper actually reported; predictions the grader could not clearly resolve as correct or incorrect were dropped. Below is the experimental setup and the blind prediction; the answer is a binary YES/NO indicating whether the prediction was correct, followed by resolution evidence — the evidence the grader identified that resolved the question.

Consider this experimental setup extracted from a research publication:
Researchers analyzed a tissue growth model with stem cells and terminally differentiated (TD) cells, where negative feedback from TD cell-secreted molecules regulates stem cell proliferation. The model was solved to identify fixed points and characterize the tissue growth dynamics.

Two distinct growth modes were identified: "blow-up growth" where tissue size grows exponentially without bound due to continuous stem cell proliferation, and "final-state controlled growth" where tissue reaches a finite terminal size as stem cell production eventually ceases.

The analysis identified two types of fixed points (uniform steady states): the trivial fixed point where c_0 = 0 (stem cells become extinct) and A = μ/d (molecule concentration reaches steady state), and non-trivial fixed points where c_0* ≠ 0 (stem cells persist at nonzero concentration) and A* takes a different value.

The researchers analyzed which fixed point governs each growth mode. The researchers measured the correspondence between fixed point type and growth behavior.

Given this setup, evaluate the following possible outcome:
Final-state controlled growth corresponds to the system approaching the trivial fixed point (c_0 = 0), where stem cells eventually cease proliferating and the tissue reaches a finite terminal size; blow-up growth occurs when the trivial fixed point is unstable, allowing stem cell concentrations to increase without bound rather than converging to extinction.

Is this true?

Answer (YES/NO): YES